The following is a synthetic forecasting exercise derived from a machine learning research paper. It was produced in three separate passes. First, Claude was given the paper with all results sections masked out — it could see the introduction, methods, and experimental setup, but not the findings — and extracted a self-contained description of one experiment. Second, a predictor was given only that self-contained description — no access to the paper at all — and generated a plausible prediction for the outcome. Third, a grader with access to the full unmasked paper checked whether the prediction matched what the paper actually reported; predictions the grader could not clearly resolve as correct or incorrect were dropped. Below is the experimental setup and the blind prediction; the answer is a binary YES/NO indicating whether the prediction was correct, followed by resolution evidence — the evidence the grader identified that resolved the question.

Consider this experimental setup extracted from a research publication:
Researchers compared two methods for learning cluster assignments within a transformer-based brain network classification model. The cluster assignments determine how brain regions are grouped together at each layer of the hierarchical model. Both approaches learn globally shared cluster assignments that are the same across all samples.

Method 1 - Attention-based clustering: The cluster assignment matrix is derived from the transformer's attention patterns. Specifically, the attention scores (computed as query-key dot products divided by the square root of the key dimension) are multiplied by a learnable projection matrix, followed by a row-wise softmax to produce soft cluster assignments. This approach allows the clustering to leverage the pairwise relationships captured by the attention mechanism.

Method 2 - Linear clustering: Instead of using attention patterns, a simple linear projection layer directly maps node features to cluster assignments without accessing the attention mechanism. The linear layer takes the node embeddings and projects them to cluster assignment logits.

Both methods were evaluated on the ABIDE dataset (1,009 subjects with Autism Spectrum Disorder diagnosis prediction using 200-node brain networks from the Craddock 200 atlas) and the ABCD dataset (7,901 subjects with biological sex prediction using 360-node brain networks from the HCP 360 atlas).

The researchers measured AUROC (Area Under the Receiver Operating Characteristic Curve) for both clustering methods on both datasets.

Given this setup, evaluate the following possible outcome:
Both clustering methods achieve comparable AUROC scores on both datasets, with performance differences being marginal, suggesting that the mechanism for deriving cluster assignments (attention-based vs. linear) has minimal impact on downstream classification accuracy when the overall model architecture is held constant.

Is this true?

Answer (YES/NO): NO